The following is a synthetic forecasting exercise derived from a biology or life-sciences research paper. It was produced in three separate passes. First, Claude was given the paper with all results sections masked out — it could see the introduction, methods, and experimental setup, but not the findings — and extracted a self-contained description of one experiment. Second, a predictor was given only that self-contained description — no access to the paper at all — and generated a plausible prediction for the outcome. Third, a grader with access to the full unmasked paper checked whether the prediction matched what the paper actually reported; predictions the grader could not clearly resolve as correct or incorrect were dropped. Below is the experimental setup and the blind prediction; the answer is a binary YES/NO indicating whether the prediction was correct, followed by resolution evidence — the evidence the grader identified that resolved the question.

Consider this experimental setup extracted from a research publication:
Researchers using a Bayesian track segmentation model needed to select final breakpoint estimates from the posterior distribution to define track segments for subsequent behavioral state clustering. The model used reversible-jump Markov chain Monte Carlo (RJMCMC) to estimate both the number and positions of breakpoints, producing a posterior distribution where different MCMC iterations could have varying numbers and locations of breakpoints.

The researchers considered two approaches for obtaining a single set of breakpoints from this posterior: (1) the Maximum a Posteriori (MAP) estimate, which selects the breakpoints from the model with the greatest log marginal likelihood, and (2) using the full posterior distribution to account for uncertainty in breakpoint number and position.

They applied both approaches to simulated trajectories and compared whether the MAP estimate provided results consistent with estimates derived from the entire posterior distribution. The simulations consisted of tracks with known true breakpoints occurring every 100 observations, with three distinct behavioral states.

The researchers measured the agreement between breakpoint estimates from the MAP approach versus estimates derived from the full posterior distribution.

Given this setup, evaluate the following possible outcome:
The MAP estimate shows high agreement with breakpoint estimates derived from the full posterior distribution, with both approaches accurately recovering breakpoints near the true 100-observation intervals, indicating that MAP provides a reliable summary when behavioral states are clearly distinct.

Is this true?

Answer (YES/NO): YES